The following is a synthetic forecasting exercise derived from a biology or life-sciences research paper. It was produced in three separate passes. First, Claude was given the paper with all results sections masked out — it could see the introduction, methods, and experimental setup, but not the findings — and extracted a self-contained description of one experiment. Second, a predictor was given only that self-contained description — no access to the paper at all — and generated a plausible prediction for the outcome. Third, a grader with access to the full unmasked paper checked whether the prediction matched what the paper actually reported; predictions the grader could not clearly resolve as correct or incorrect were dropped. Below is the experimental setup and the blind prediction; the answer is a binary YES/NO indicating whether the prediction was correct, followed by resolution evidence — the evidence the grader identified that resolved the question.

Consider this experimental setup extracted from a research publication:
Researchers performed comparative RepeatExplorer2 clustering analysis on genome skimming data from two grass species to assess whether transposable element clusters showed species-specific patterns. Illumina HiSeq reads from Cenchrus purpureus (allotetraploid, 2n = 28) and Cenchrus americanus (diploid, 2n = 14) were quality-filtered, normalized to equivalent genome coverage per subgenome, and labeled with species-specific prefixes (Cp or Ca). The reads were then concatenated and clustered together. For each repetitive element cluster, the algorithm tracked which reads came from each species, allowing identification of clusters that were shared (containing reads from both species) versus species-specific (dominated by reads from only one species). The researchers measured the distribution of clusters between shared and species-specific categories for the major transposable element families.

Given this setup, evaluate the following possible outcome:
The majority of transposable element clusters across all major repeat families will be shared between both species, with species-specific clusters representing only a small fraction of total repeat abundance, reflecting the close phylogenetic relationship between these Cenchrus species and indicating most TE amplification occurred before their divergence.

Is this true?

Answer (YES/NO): YES